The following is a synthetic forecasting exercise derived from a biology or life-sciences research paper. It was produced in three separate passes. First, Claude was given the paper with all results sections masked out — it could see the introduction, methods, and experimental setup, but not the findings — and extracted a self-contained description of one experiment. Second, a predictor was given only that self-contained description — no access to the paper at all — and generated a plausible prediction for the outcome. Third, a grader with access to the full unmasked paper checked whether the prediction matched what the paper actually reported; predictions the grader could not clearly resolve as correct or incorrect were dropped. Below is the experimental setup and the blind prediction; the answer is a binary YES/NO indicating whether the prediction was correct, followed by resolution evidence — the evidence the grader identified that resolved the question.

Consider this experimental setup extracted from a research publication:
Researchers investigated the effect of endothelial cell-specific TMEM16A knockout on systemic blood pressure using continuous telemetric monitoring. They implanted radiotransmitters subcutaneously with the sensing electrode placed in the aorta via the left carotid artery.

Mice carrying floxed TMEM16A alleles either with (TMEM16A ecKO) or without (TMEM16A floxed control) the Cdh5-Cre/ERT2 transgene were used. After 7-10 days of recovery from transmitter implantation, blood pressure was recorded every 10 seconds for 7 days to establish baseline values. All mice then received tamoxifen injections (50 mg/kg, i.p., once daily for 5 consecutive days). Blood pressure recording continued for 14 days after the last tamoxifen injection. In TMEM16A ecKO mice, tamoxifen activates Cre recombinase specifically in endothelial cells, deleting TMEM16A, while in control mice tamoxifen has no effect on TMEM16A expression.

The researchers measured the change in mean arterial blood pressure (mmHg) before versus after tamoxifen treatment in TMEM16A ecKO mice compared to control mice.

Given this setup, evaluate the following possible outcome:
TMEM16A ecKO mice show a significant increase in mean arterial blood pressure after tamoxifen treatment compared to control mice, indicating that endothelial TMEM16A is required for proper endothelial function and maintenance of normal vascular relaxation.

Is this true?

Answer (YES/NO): YES